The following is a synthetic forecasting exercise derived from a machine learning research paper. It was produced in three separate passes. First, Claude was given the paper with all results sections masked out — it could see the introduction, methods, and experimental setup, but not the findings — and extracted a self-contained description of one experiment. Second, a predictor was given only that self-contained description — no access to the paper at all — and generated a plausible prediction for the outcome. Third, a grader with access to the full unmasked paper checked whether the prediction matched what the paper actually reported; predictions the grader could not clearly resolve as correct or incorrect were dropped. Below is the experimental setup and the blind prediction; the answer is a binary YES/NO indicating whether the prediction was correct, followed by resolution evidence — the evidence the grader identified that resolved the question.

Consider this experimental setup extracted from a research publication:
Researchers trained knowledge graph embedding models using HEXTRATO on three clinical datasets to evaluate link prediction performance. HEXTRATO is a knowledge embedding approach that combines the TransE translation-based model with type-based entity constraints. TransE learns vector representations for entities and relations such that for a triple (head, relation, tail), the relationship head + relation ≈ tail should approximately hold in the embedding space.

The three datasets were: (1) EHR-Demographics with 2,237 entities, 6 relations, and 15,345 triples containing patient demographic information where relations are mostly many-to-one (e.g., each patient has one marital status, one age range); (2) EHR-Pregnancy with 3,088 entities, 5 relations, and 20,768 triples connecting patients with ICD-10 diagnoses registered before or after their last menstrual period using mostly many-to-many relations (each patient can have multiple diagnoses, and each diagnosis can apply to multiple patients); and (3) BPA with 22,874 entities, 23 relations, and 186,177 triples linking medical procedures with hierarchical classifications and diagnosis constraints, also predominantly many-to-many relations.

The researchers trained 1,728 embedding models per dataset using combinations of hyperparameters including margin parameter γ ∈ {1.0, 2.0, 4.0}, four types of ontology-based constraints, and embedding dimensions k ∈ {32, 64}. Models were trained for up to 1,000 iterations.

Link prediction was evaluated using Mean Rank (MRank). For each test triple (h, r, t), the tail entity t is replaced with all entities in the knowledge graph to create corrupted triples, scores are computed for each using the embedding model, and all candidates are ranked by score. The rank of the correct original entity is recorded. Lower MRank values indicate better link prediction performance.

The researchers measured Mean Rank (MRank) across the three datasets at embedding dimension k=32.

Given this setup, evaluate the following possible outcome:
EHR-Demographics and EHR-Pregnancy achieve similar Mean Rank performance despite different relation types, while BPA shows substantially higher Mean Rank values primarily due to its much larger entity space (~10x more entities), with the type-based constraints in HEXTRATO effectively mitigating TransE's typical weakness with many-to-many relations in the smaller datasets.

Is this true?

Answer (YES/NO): NO